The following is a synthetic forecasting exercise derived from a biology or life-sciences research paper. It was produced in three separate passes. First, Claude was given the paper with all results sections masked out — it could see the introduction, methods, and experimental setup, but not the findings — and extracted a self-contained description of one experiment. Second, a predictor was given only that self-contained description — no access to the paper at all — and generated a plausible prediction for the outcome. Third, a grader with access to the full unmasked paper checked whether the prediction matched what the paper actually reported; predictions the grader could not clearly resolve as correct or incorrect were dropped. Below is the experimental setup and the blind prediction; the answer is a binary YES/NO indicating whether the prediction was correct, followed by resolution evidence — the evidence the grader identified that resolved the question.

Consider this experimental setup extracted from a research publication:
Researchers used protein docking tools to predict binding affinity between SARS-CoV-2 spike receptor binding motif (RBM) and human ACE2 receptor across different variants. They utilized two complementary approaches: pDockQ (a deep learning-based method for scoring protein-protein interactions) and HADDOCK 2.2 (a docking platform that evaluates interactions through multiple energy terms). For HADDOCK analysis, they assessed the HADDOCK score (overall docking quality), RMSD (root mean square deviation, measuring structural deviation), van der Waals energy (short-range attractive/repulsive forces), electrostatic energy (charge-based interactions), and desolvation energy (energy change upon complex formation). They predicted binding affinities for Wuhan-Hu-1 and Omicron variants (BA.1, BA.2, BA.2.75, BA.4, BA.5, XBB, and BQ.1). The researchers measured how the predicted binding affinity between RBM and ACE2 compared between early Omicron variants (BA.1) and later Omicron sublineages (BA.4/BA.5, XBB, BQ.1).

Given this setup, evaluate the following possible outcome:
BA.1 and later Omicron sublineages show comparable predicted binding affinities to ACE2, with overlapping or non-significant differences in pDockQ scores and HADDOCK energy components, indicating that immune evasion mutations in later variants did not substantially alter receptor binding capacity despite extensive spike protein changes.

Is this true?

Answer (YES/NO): NO